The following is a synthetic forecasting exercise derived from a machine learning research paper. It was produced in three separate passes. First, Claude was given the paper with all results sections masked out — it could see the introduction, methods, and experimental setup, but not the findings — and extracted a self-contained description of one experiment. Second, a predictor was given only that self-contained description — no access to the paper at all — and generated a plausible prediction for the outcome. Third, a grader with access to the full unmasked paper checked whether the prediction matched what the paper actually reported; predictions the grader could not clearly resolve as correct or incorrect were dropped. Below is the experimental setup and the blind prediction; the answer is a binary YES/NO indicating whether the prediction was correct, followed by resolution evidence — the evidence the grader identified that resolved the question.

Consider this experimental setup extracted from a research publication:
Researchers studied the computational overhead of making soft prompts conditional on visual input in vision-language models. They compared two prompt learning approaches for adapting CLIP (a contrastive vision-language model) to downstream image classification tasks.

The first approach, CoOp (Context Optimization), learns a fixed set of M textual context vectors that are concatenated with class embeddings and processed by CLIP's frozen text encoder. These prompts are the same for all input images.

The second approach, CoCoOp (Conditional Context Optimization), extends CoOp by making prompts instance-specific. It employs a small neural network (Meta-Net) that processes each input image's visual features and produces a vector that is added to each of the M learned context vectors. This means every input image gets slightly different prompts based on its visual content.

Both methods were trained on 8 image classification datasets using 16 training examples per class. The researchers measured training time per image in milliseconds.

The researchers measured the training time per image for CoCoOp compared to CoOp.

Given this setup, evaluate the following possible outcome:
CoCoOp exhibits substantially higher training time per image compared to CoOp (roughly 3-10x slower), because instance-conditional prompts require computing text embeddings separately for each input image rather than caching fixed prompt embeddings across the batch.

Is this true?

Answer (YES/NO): NO